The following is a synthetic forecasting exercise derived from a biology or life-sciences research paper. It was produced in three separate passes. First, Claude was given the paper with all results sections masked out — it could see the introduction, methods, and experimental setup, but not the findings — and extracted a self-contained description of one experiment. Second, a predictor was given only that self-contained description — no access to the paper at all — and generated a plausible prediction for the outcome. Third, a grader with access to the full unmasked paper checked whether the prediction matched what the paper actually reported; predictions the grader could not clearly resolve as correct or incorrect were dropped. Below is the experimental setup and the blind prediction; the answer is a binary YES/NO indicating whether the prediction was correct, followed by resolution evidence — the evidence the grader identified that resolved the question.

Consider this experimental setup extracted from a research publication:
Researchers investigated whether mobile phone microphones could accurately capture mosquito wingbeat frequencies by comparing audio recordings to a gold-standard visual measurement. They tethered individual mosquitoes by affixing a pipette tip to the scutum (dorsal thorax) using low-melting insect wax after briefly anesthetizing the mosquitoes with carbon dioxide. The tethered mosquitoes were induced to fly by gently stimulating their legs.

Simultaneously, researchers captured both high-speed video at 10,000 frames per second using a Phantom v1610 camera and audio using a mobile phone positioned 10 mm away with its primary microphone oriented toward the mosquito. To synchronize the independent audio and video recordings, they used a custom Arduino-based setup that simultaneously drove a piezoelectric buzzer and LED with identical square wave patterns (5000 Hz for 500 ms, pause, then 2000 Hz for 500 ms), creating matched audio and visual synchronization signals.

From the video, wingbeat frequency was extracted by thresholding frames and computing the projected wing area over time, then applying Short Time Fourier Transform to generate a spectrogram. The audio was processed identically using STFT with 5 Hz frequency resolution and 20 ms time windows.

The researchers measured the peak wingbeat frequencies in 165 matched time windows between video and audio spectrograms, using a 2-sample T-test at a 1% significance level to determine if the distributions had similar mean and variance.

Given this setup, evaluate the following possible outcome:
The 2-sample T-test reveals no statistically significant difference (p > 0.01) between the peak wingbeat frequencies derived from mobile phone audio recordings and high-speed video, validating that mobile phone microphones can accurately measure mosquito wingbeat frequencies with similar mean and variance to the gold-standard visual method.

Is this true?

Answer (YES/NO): YES